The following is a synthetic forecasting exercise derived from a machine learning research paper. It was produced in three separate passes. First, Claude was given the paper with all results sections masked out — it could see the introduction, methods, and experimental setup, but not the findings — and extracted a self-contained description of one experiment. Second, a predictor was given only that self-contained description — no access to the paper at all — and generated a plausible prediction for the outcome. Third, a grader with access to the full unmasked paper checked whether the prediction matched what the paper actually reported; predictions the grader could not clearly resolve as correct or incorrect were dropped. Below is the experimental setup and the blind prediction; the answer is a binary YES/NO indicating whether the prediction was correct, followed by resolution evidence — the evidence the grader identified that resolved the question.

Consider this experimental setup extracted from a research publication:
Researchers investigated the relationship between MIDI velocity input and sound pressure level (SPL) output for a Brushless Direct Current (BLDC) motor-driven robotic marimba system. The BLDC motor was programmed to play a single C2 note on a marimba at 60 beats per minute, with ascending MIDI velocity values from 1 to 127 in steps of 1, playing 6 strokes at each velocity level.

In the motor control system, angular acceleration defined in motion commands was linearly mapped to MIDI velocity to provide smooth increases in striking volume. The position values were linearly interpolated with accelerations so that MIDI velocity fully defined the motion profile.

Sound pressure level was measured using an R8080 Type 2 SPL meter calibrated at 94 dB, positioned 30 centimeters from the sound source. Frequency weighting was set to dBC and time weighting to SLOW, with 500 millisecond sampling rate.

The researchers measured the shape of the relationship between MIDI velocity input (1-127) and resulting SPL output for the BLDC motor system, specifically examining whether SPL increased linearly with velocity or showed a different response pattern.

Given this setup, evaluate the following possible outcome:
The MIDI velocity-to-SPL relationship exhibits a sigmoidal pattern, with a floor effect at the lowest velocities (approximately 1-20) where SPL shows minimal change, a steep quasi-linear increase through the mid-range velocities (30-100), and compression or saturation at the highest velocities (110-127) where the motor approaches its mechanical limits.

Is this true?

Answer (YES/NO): NO